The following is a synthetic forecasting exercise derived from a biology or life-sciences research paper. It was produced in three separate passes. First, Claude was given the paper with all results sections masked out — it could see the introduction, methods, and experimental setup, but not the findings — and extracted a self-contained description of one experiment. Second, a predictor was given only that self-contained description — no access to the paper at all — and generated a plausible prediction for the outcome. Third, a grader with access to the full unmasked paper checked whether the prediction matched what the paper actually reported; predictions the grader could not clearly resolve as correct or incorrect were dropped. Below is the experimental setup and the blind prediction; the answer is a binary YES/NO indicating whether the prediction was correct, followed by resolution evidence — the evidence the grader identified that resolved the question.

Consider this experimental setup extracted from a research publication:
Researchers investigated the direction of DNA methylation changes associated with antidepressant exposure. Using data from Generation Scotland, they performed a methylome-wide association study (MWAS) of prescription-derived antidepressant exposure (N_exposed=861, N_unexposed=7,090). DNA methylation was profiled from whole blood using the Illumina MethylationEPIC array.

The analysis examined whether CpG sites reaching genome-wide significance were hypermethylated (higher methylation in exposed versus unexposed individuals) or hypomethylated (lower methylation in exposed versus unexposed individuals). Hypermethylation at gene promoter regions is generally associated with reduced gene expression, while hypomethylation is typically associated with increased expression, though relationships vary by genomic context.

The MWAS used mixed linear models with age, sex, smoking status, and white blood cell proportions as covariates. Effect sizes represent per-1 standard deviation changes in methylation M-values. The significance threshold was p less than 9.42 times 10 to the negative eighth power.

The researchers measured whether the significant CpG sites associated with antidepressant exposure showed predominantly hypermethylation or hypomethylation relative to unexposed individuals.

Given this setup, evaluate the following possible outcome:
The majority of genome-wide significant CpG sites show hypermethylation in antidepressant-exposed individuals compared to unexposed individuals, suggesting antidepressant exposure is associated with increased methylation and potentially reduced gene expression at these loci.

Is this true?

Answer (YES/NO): YES